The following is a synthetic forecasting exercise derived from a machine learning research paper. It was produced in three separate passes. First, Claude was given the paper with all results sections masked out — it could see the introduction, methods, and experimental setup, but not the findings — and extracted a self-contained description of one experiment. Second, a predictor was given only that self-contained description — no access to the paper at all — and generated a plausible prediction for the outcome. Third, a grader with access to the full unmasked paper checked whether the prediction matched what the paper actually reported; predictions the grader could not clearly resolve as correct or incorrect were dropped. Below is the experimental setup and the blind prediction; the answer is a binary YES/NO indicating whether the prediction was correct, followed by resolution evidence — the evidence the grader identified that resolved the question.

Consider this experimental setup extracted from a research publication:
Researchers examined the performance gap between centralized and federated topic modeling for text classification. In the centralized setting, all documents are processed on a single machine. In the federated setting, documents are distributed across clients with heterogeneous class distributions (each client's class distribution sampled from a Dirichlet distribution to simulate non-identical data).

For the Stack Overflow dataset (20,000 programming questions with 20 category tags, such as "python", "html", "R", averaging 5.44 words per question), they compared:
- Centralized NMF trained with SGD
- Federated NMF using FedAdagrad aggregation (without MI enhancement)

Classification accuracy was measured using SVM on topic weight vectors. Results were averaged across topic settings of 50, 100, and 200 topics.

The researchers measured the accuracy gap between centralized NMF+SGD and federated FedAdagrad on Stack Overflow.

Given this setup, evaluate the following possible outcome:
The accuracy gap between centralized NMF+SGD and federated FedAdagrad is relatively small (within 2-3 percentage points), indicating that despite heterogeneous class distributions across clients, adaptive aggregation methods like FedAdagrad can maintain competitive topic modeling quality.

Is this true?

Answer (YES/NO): NO